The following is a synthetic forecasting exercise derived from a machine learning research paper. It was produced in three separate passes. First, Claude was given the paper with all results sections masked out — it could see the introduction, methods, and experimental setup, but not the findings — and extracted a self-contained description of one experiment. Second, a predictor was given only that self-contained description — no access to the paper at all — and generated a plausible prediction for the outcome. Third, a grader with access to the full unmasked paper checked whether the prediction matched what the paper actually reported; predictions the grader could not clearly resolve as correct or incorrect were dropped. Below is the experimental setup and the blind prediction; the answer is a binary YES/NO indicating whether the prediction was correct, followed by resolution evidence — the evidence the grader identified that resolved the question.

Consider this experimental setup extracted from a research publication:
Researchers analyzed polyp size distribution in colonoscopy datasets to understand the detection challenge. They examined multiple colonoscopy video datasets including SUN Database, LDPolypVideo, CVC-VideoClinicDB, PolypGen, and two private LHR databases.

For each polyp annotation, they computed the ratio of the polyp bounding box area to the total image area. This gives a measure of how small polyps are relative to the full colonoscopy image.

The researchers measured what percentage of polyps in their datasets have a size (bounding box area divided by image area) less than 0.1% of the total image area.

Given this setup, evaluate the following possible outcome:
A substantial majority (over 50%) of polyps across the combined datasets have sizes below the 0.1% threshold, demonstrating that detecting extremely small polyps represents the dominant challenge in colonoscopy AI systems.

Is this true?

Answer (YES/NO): YES